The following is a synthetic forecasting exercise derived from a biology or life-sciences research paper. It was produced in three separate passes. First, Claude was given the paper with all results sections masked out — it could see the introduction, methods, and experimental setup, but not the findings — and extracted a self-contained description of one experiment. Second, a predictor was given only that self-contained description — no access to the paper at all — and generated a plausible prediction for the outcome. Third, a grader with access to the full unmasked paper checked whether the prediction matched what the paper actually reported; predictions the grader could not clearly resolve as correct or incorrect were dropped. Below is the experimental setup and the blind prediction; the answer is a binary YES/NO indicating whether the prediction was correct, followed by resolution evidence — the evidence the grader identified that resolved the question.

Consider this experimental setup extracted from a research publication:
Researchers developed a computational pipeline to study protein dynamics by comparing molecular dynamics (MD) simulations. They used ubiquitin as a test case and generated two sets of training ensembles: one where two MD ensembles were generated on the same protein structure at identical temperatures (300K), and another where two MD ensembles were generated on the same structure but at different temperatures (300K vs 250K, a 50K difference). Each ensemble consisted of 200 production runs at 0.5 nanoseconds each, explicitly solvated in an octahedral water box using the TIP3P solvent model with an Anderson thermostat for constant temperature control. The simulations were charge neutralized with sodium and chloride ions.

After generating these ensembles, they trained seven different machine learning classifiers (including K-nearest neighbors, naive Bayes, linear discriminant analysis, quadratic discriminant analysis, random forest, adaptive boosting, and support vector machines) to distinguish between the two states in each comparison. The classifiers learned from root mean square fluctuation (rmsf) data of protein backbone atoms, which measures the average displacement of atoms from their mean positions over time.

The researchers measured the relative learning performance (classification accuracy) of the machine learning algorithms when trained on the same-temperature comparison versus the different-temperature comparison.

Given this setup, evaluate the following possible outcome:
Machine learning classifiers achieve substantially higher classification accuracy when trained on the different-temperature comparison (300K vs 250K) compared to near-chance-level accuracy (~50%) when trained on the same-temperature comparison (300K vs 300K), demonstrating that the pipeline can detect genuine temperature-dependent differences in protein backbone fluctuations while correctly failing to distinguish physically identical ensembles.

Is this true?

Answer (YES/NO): YES